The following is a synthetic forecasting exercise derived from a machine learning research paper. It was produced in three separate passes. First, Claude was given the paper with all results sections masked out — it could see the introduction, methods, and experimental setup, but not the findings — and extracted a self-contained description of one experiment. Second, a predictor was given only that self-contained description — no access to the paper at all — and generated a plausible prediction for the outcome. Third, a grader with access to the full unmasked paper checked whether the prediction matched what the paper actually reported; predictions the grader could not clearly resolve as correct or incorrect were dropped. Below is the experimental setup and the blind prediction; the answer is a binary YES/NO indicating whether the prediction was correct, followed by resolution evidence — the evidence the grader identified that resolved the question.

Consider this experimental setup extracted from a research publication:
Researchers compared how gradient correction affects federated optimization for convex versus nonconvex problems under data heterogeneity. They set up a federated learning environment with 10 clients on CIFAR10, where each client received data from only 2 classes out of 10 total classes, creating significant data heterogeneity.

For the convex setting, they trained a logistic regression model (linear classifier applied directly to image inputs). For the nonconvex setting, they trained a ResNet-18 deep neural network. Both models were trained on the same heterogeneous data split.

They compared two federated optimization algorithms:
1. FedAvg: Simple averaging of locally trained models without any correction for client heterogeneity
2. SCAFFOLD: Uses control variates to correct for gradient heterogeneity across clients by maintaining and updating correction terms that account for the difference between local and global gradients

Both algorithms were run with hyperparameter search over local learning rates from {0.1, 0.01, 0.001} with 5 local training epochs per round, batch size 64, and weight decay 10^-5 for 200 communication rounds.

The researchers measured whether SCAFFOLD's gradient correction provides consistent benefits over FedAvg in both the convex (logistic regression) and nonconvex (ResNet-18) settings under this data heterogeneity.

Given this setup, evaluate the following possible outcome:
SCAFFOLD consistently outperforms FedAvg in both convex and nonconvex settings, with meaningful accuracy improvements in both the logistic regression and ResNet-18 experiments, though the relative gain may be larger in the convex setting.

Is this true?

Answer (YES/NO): NO